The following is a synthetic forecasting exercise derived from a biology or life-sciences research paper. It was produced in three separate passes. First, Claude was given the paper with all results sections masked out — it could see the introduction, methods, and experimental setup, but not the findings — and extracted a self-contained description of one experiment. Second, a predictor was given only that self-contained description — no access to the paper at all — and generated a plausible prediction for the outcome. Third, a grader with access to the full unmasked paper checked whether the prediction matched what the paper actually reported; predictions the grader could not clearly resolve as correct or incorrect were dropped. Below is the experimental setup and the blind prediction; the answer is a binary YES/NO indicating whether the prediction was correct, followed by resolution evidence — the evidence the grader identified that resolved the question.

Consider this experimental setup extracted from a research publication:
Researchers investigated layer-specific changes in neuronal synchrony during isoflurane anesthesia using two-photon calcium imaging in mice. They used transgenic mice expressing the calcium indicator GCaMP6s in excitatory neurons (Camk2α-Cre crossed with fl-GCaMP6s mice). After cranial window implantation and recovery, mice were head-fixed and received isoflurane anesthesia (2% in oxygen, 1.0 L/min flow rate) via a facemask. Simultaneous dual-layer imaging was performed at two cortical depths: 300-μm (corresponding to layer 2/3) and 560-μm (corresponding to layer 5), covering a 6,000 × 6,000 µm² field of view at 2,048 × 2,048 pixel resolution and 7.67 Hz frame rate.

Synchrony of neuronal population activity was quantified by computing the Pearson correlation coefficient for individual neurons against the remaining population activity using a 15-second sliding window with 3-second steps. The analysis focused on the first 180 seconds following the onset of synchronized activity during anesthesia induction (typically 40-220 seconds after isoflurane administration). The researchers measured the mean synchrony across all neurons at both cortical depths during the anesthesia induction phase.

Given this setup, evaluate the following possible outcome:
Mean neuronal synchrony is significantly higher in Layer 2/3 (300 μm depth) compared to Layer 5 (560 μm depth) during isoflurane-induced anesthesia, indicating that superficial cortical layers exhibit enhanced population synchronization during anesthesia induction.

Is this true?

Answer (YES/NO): NO